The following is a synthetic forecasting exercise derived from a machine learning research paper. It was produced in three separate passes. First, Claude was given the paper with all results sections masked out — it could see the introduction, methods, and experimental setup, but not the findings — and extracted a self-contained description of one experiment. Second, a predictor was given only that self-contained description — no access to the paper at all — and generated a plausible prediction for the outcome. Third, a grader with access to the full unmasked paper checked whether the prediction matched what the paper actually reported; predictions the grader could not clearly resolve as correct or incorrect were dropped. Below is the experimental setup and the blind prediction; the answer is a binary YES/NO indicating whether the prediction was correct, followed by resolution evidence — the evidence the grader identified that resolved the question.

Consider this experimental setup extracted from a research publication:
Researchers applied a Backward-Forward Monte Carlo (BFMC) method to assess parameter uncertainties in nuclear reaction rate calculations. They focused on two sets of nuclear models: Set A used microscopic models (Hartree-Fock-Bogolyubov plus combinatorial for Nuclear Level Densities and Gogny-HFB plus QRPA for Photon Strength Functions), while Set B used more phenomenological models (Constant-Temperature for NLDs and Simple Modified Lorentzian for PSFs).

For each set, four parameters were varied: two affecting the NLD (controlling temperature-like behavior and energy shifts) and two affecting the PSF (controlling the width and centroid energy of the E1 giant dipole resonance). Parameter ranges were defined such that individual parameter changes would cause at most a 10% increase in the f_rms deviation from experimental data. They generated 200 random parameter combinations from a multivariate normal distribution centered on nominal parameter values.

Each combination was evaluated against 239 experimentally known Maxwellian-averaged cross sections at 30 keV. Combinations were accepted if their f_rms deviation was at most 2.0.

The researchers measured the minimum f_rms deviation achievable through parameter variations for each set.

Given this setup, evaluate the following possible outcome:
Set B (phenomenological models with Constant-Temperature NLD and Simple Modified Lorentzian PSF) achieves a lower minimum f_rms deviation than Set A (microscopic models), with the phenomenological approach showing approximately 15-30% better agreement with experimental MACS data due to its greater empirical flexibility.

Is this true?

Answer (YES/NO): NO